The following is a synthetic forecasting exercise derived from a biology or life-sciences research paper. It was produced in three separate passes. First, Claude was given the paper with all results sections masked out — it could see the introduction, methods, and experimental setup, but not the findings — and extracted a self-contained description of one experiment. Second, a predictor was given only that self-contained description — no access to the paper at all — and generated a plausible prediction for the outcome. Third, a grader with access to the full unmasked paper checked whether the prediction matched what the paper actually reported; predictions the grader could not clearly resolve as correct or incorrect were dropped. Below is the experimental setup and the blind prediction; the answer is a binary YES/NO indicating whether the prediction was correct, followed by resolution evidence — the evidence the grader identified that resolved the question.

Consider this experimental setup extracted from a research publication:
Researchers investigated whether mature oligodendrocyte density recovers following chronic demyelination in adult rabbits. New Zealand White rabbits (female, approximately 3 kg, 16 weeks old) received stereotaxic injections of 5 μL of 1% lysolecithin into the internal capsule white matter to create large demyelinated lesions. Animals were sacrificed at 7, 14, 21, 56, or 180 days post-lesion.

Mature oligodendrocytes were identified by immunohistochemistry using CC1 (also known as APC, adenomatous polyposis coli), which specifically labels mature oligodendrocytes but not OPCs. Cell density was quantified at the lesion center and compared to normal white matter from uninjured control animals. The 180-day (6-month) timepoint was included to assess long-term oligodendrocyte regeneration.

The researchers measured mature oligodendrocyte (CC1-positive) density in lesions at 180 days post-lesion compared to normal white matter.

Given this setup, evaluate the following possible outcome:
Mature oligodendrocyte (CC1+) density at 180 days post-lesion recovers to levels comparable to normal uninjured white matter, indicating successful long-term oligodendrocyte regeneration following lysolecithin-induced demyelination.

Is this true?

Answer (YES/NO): NO